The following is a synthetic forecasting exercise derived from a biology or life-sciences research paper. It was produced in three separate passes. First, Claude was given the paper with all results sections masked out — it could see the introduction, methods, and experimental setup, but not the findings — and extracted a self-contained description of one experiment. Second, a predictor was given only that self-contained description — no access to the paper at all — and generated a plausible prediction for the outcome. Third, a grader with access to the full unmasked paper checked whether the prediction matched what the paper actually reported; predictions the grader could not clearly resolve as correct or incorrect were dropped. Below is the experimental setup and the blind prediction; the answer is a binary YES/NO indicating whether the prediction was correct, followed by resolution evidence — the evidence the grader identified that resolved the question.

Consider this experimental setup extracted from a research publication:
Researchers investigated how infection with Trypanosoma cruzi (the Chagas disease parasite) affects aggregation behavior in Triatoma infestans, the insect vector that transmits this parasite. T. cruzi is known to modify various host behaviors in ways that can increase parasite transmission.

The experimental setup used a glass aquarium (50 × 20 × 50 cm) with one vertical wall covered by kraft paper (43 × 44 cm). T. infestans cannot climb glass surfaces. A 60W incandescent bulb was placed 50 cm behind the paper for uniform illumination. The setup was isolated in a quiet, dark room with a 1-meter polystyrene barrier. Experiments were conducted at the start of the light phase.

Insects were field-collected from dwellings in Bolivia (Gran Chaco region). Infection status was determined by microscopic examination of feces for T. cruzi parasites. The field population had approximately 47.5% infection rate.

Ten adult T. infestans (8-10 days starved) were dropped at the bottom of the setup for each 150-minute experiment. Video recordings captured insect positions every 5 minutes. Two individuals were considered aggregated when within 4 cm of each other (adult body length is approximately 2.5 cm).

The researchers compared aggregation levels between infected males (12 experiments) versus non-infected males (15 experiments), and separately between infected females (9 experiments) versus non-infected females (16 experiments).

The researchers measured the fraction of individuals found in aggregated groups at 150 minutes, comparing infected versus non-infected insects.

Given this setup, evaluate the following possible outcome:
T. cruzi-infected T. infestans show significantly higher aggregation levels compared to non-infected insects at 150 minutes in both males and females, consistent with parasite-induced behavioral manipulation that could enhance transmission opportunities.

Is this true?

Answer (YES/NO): YES